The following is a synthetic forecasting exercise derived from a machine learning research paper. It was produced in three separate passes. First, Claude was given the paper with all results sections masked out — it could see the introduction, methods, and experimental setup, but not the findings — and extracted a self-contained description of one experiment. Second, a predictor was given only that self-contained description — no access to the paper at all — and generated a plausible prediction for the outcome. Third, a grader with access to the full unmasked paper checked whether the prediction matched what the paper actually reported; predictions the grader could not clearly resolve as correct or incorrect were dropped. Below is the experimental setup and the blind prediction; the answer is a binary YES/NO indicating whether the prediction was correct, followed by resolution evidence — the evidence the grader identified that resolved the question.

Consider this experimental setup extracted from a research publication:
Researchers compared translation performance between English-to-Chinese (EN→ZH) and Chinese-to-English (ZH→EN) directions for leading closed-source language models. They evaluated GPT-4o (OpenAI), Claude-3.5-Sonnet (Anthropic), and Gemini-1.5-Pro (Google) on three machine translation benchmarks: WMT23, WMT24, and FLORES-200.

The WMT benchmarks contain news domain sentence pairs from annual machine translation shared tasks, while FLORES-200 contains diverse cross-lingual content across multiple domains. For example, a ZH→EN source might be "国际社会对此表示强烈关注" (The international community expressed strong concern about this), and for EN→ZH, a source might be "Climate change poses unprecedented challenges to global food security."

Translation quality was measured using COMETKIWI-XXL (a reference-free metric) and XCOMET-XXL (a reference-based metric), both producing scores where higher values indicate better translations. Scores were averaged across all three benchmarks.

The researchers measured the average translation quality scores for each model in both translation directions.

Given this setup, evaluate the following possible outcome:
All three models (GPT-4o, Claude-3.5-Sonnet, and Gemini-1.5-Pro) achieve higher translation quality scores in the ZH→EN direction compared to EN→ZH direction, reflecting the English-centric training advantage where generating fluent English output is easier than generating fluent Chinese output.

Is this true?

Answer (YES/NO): YES